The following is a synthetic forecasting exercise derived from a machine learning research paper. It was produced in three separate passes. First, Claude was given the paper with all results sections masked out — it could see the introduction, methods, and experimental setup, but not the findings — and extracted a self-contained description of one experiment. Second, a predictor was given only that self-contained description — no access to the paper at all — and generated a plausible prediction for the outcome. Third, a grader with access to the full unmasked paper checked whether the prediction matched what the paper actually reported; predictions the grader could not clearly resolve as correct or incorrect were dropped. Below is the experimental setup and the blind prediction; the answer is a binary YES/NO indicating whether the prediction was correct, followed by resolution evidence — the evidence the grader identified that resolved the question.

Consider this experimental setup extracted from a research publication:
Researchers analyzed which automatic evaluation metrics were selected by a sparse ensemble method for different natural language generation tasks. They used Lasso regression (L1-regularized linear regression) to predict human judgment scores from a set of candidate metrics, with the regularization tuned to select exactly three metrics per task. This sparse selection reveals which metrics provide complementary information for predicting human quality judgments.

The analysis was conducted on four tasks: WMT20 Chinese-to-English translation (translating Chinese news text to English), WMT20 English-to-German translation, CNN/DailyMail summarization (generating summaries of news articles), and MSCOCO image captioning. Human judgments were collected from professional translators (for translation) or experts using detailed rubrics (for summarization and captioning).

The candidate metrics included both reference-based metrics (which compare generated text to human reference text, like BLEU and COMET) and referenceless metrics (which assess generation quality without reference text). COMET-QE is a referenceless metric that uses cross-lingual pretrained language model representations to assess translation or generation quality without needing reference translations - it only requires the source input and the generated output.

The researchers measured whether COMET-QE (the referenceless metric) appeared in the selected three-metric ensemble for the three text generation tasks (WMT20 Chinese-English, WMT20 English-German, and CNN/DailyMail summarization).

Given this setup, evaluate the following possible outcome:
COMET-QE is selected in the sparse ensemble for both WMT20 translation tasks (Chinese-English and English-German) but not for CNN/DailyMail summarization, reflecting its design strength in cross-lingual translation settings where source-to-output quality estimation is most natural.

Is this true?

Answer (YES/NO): NO